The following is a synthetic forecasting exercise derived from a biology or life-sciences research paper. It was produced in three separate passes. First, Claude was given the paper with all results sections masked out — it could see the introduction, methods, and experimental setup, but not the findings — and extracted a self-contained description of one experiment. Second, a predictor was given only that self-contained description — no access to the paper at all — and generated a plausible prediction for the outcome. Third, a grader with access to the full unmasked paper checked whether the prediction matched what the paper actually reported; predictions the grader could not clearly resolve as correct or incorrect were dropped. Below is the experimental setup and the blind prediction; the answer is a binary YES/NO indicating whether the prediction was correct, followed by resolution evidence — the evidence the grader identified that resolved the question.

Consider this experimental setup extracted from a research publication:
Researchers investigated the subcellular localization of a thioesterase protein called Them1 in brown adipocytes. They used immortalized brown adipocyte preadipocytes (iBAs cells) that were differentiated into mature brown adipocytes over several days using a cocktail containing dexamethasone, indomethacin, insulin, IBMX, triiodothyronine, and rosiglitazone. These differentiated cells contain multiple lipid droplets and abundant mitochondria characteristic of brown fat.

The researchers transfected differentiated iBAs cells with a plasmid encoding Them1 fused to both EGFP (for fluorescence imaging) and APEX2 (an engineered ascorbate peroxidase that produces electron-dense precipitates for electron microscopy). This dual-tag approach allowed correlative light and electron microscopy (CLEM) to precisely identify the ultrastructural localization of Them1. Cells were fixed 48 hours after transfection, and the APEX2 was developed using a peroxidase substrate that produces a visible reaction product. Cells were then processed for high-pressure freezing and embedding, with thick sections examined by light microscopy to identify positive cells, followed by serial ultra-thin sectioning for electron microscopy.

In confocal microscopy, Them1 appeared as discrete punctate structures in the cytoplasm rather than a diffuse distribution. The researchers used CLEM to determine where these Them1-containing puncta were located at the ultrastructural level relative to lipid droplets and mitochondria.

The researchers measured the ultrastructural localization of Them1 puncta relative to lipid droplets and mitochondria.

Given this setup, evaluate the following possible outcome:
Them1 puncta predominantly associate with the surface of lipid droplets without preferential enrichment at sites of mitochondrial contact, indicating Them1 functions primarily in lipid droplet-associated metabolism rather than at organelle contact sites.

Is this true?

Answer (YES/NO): NO